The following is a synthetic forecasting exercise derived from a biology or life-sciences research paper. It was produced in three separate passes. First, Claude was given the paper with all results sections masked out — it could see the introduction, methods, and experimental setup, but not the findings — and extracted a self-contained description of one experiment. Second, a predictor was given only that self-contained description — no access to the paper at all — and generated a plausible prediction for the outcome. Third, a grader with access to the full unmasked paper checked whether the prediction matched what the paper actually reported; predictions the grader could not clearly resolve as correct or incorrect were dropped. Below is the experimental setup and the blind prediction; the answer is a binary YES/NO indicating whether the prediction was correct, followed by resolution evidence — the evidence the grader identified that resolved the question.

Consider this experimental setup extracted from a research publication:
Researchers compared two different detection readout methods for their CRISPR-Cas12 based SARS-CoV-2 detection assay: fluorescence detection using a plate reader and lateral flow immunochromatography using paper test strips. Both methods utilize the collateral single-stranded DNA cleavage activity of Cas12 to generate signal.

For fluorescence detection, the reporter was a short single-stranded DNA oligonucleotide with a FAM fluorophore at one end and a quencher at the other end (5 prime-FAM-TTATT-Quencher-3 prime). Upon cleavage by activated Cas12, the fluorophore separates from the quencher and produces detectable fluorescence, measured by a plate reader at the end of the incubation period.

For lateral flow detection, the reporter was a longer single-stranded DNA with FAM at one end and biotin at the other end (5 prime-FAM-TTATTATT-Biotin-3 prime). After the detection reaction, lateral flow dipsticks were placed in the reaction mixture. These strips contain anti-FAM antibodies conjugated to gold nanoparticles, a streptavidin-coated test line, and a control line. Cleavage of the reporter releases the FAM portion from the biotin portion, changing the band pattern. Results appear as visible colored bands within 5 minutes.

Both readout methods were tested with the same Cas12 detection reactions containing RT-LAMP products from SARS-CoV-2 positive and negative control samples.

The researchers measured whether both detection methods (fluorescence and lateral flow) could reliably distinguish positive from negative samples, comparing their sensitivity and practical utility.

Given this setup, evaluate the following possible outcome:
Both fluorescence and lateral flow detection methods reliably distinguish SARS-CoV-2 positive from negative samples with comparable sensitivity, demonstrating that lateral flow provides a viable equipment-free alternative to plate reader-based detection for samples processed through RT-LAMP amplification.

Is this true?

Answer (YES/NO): YES